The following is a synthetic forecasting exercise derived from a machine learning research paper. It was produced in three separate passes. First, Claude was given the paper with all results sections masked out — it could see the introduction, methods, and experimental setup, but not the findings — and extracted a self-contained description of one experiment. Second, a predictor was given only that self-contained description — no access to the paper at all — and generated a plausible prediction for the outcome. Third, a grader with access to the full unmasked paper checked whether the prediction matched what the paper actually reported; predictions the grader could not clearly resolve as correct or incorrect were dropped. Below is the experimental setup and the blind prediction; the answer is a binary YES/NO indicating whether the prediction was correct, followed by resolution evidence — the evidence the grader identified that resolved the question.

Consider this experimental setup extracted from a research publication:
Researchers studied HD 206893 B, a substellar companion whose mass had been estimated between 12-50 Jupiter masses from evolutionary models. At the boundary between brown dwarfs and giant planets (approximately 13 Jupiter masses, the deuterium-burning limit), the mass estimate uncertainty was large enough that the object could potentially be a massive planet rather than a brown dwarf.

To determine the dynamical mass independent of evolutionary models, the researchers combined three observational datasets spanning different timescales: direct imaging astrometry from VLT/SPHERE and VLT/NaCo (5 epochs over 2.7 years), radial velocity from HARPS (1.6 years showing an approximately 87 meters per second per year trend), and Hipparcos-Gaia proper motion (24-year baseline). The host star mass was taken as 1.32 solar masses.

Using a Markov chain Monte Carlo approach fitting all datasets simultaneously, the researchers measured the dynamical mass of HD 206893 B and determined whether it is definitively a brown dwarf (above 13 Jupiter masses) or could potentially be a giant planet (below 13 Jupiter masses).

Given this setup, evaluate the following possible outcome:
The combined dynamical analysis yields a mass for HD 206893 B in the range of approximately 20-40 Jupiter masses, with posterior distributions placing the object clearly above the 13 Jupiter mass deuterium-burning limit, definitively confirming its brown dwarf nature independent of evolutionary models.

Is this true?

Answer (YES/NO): NO